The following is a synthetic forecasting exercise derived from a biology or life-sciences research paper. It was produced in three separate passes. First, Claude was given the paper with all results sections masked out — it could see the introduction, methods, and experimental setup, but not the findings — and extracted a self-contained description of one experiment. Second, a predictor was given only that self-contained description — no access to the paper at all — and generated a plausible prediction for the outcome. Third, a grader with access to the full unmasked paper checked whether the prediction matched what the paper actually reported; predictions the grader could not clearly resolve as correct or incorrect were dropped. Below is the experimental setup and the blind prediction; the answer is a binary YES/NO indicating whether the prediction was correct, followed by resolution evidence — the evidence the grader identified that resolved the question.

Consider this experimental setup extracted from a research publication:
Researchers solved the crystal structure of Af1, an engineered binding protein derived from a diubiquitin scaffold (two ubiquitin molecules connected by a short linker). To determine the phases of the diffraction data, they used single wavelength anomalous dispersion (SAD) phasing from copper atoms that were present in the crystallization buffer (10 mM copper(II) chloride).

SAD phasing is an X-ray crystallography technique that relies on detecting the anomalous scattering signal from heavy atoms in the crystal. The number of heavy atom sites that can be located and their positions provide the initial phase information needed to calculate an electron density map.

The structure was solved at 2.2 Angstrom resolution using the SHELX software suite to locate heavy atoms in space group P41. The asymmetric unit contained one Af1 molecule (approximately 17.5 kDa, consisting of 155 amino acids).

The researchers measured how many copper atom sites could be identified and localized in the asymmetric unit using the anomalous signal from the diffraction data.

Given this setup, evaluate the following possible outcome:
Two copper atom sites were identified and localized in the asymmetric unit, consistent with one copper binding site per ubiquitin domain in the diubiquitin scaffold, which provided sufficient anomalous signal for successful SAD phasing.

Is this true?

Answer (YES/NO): NO